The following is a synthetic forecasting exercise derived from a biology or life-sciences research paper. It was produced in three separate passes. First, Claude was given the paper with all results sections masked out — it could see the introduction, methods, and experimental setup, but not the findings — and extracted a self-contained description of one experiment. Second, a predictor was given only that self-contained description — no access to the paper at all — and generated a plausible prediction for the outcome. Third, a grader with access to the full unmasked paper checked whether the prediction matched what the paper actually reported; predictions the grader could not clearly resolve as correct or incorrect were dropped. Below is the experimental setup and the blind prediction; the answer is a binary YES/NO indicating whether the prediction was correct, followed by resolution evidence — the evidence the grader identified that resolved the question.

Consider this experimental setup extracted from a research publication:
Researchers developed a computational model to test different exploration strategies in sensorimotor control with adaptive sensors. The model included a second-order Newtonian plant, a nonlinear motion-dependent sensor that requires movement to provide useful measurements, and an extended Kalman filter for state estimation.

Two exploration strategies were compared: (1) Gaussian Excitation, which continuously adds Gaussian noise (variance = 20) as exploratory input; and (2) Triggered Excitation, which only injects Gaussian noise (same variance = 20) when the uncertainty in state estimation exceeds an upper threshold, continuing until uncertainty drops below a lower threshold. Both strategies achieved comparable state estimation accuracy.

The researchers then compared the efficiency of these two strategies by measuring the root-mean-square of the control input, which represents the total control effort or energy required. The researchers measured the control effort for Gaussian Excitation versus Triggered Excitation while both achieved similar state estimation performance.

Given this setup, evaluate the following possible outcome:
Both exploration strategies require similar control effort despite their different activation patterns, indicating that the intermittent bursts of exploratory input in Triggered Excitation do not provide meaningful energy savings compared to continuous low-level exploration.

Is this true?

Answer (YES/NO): NO